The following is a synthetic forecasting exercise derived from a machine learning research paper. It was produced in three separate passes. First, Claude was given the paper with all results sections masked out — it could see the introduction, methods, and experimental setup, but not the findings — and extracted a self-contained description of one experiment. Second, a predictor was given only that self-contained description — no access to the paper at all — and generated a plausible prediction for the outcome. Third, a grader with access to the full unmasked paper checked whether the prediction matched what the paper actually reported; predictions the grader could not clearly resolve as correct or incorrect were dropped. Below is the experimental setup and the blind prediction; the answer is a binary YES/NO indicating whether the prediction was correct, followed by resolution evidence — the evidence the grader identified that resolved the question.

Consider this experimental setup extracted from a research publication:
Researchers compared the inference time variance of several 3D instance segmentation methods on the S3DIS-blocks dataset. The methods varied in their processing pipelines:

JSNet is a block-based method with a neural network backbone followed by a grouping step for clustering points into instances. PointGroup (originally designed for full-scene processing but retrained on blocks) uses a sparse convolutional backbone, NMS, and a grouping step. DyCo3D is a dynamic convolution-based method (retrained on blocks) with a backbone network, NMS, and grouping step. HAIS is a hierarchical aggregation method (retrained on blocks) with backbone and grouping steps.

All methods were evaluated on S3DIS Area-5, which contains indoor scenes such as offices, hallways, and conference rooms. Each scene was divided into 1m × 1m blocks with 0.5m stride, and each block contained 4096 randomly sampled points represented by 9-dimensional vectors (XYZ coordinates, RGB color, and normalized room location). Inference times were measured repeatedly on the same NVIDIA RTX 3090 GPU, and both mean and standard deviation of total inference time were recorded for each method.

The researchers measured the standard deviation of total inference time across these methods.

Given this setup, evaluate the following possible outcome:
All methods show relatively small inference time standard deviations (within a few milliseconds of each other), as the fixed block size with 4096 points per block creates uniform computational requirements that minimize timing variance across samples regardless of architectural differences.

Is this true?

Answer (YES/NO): NO